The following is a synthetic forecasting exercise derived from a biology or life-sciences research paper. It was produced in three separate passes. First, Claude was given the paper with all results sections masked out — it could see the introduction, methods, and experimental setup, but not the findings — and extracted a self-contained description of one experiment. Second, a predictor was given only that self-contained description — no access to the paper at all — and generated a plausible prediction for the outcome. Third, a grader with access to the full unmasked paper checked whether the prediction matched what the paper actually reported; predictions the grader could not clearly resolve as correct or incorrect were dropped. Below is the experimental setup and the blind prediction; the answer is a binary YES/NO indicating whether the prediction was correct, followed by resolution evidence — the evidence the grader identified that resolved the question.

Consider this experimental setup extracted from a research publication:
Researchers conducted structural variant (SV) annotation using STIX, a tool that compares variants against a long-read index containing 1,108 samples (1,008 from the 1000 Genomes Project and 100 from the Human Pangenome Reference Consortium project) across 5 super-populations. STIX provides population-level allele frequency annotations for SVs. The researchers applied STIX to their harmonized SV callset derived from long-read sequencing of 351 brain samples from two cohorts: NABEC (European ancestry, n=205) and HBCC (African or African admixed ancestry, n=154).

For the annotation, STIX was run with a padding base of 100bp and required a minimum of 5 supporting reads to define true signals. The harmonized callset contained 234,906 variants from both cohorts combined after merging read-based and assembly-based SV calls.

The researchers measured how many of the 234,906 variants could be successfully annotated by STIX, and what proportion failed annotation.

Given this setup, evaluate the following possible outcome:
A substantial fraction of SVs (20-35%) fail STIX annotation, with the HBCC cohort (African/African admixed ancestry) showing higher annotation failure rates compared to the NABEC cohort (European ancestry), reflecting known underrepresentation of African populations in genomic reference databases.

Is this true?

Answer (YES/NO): NO